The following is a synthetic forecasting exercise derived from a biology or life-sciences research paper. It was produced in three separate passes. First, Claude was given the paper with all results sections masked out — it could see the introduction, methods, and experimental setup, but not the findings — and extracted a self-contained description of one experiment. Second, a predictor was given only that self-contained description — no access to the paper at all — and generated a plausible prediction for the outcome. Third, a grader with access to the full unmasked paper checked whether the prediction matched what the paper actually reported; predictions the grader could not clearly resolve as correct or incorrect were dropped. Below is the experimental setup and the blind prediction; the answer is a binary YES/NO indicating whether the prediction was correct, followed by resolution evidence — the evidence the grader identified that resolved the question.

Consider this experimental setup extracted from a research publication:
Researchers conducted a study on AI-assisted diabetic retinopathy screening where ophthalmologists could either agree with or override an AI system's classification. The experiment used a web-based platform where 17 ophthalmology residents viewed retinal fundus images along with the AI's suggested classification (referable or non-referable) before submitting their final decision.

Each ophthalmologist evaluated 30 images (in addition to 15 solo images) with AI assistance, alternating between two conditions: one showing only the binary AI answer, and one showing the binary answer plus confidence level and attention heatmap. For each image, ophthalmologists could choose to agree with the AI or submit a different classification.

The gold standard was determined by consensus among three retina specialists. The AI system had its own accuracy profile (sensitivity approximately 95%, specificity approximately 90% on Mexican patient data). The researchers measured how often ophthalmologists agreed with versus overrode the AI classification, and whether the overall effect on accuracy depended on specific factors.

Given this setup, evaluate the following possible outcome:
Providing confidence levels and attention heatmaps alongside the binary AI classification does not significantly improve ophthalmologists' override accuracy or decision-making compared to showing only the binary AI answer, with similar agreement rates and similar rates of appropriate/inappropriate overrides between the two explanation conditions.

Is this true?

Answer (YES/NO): NO